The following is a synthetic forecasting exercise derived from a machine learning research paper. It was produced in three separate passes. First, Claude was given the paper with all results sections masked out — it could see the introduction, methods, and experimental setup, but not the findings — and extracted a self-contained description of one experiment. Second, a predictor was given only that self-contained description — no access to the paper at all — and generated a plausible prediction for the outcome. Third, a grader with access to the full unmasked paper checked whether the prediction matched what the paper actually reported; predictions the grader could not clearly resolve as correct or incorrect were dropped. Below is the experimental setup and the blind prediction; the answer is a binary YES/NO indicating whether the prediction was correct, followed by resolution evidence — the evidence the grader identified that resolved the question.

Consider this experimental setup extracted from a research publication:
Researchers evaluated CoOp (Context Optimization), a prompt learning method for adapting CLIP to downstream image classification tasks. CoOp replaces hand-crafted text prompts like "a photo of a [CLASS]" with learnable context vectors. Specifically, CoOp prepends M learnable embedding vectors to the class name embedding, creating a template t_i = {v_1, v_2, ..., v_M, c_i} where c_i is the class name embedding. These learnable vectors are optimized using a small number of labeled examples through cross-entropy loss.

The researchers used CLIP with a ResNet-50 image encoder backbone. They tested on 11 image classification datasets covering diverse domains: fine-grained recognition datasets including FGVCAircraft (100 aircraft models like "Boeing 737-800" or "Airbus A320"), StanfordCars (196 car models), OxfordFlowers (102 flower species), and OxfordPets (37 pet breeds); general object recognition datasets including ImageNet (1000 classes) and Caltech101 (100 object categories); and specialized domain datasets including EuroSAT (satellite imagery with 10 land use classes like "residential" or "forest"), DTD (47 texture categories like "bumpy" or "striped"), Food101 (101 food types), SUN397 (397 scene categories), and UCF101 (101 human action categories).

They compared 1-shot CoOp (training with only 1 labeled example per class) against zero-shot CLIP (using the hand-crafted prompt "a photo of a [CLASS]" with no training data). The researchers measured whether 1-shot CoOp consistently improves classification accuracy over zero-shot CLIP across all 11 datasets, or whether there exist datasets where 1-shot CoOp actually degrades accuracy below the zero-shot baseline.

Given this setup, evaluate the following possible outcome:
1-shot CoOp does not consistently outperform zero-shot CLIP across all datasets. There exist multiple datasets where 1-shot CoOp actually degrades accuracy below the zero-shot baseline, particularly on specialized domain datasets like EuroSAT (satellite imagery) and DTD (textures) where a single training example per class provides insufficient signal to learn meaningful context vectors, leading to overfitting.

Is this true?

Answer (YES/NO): NO